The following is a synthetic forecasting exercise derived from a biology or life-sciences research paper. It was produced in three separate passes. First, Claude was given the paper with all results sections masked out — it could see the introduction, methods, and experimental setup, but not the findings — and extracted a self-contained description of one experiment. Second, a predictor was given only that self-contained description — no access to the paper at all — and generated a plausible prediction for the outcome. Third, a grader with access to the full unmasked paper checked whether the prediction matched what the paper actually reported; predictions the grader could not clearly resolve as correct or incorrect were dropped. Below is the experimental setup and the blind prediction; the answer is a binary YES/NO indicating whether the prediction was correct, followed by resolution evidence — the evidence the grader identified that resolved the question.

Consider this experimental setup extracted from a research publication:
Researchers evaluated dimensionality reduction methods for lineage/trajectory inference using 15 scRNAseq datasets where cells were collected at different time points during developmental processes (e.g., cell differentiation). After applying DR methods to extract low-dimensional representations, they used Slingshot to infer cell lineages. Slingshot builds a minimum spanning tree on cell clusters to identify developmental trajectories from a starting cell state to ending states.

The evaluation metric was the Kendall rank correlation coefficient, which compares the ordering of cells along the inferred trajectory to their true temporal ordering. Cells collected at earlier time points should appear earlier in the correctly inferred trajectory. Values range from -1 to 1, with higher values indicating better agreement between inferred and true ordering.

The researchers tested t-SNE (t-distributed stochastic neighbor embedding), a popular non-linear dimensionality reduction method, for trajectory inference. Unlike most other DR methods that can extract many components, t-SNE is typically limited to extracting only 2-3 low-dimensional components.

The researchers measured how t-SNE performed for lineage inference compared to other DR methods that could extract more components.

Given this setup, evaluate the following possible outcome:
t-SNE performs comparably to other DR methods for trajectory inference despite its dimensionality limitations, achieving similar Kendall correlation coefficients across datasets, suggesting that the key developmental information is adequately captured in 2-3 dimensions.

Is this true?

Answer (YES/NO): NO